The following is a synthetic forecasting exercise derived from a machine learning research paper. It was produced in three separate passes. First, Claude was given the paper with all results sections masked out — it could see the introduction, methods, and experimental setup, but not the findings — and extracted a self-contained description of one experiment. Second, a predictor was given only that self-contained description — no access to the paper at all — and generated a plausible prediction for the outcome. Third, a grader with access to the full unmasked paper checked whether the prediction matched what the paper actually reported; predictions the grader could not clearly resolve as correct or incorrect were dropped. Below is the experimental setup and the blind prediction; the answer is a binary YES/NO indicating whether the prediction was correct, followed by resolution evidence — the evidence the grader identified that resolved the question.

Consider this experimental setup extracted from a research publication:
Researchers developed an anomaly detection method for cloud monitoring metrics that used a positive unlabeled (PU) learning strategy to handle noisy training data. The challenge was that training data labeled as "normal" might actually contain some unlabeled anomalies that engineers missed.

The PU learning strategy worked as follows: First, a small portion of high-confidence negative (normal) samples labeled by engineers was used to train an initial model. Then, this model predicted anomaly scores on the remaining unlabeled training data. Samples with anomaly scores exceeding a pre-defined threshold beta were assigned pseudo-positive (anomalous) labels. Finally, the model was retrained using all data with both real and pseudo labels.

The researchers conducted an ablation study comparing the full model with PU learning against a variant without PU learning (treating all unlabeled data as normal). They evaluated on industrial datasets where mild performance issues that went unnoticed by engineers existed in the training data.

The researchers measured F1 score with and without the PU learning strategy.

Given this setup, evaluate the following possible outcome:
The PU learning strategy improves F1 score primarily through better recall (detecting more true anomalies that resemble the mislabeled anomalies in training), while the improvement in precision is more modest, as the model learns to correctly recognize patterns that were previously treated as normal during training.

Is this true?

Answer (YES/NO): NO